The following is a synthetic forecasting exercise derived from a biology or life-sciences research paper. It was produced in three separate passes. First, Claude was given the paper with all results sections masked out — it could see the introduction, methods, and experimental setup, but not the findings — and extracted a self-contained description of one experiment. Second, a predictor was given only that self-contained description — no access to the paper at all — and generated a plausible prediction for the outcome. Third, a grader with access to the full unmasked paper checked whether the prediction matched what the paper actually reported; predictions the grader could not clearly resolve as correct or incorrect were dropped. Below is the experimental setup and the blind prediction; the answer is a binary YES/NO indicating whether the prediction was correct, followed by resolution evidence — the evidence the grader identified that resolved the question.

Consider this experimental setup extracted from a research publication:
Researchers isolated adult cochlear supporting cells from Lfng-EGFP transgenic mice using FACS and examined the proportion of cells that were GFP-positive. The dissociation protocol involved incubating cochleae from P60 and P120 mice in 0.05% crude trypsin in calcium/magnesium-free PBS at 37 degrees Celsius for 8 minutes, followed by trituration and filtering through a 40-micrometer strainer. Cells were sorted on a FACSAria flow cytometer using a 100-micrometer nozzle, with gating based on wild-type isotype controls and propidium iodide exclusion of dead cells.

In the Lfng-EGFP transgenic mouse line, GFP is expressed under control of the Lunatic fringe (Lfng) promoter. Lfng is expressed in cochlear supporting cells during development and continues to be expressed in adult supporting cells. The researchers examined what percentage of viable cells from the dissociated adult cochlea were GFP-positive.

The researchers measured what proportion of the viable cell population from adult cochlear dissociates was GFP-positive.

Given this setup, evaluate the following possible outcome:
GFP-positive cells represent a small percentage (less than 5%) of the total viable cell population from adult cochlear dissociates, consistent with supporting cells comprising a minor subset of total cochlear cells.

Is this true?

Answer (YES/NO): NO